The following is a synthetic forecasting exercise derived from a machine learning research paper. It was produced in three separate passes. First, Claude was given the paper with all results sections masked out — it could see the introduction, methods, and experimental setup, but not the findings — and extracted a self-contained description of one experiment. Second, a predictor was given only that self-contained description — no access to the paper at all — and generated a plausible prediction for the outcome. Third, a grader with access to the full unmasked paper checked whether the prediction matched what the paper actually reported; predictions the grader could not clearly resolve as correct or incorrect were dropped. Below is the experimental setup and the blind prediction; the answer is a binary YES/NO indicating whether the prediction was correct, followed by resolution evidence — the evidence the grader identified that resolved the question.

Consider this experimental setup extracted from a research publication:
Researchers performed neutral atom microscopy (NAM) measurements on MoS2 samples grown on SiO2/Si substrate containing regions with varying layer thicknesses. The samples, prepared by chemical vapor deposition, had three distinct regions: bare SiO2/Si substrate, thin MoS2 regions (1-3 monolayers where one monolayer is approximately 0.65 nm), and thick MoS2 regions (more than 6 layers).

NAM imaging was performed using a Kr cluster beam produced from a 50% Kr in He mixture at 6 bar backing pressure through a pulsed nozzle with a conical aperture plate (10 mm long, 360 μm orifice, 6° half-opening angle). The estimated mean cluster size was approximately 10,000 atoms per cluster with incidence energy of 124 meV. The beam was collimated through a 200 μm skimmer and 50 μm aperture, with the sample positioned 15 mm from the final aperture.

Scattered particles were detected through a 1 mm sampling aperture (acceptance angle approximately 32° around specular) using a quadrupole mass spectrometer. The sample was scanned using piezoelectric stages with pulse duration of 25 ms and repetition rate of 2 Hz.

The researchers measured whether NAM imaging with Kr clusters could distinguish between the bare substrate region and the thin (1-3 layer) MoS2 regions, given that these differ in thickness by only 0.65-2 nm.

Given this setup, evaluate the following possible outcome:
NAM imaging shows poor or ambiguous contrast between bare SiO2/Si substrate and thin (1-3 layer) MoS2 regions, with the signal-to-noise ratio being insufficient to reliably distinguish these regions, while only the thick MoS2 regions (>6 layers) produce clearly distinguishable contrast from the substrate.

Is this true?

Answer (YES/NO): NO